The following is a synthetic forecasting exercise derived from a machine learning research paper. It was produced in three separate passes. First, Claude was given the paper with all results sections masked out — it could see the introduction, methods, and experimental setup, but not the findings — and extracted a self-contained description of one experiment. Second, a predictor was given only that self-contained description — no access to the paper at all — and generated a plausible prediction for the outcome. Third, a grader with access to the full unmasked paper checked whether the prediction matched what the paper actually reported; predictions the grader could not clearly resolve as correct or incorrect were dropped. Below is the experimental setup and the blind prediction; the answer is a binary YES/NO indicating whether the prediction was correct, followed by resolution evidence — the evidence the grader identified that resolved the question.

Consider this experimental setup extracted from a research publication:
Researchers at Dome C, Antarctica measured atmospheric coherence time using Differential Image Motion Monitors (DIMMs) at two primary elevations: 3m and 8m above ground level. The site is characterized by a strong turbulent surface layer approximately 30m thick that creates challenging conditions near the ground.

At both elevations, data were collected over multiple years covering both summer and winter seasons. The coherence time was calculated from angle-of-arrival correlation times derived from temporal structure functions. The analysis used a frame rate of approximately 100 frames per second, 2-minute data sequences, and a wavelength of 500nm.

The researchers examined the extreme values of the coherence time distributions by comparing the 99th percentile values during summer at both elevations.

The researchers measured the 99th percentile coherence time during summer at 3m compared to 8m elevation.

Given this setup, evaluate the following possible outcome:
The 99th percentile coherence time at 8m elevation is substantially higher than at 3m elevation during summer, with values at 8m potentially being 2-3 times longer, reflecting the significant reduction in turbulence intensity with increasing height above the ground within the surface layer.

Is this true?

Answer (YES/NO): NO